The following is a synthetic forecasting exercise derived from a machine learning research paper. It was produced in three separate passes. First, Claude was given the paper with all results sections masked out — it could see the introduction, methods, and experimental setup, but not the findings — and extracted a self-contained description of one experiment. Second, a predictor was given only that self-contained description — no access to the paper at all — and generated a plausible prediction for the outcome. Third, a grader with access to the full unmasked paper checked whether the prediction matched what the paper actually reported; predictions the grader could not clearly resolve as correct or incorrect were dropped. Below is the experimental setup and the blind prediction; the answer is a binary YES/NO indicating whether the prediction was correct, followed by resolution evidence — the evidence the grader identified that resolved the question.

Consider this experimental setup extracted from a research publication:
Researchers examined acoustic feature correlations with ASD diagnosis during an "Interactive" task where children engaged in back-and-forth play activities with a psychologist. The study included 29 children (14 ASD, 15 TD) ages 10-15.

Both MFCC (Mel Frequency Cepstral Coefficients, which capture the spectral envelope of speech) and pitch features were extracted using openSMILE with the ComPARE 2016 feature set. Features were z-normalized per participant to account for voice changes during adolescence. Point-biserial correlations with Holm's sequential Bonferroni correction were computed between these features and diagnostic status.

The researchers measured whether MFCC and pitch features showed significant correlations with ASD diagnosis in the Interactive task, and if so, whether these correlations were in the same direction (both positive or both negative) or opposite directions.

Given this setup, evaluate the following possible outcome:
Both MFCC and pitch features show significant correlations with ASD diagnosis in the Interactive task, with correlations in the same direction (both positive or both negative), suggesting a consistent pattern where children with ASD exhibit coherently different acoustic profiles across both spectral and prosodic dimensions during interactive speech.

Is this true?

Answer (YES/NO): NO